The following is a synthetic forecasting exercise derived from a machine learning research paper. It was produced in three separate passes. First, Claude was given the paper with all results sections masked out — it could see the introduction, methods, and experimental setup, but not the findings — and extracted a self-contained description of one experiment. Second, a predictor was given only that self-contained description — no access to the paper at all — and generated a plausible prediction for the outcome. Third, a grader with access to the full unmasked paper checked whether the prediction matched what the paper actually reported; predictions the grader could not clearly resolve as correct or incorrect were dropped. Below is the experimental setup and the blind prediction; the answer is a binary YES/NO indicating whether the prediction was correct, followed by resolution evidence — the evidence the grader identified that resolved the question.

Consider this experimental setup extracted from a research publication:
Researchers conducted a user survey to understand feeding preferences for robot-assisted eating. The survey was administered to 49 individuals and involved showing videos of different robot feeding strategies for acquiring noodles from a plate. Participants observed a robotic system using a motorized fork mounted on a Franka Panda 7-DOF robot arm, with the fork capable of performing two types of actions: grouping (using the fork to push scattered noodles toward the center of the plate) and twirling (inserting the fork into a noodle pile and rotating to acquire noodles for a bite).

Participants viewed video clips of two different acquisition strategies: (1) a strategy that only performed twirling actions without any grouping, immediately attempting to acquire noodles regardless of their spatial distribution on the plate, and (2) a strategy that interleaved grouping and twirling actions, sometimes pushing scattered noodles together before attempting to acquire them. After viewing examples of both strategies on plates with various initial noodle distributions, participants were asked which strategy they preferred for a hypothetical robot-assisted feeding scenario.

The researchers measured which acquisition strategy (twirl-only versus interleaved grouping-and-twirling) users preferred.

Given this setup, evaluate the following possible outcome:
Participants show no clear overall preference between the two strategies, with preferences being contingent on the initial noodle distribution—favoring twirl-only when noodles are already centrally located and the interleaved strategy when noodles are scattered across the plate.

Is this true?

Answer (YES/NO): NO